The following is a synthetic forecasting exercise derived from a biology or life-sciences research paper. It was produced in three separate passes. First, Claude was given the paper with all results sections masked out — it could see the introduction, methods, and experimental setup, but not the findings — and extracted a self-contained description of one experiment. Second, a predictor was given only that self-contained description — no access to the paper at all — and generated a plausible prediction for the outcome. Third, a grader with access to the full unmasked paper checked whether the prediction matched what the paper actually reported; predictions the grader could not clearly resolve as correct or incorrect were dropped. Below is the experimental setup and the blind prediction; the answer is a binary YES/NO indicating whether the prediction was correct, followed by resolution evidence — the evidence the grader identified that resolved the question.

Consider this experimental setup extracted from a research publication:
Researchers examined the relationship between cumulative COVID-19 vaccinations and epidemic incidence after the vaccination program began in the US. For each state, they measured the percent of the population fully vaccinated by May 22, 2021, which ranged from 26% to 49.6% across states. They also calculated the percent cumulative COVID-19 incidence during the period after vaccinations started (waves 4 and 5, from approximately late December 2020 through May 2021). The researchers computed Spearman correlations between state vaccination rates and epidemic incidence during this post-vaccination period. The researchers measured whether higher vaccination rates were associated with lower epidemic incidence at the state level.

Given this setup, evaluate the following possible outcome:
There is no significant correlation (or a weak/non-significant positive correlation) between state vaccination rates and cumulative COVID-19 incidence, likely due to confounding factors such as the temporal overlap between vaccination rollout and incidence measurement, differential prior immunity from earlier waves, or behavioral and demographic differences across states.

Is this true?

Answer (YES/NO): NO